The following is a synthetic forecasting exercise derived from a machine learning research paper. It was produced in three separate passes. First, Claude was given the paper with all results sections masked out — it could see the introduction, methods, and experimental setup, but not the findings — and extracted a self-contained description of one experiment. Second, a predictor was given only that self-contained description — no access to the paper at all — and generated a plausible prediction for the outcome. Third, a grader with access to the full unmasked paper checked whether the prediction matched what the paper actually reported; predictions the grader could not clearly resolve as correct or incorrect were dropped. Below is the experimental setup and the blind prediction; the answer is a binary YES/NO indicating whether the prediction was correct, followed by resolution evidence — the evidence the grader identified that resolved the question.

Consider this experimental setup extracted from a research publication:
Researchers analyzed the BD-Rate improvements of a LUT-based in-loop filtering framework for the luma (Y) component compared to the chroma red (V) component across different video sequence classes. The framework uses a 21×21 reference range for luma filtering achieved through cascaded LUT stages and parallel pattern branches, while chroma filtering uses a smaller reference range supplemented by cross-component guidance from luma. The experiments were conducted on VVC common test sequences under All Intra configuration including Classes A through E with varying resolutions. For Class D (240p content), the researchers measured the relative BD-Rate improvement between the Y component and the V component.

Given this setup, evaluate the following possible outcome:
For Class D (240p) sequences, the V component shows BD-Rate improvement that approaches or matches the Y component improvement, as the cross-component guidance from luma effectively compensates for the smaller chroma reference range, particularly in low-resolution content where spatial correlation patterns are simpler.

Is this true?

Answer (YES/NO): NO